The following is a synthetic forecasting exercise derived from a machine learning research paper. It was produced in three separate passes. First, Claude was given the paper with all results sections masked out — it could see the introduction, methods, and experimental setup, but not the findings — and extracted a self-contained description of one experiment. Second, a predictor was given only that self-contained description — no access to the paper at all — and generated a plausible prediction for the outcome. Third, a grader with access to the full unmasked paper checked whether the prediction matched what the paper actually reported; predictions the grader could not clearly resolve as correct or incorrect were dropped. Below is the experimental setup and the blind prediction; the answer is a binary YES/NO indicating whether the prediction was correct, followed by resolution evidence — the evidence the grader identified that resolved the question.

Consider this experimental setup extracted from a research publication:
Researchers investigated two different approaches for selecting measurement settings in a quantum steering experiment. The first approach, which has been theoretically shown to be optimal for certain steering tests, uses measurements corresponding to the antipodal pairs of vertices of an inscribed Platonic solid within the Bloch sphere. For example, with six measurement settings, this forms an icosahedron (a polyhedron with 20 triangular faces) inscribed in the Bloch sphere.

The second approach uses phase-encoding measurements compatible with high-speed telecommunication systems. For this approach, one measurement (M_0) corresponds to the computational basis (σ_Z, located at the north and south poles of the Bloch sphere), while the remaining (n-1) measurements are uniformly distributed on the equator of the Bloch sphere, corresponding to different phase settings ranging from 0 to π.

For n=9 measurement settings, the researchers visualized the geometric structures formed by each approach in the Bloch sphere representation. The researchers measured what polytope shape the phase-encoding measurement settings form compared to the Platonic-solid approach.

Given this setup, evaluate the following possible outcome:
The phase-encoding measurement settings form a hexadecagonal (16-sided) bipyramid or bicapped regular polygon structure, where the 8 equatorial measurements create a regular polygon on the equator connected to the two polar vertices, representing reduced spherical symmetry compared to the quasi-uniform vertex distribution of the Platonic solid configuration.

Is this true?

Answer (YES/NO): NO